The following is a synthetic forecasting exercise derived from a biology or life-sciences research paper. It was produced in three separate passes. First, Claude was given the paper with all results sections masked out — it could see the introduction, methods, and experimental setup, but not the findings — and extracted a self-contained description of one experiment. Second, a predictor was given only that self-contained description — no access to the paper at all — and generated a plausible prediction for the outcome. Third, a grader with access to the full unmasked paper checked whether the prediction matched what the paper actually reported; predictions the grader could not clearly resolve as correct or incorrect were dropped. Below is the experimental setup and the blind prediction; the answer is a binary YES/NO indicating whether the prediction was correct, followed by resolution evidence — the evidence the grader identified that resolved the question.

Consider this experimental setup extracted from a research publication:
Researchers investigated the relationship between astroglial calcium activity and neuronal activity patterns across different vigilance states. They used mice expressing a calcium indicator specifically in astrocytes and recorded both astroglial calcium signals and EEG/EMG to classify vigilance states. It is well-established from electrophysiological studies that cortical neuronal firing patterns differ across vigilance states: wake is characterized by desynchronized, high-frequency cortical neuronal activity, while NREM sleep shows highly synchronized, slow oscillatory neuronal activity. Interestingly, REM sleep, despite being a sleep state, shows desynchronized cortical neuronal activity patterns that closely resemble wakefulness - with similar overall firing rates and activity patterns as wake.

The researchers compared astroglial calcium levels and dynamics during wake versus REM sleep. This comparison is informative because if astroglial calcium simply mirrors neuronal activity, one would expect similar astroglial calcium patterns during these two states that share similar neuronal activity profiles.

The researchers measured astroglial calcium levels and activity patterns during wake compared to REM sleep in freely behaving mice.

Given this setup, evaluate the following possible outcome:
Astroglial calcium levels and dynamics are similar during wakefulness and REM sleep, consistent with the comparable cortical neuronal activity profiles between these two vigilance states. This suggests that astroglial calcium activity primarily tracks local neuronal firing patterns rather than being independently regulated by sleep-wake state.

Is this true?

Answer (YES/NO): NO